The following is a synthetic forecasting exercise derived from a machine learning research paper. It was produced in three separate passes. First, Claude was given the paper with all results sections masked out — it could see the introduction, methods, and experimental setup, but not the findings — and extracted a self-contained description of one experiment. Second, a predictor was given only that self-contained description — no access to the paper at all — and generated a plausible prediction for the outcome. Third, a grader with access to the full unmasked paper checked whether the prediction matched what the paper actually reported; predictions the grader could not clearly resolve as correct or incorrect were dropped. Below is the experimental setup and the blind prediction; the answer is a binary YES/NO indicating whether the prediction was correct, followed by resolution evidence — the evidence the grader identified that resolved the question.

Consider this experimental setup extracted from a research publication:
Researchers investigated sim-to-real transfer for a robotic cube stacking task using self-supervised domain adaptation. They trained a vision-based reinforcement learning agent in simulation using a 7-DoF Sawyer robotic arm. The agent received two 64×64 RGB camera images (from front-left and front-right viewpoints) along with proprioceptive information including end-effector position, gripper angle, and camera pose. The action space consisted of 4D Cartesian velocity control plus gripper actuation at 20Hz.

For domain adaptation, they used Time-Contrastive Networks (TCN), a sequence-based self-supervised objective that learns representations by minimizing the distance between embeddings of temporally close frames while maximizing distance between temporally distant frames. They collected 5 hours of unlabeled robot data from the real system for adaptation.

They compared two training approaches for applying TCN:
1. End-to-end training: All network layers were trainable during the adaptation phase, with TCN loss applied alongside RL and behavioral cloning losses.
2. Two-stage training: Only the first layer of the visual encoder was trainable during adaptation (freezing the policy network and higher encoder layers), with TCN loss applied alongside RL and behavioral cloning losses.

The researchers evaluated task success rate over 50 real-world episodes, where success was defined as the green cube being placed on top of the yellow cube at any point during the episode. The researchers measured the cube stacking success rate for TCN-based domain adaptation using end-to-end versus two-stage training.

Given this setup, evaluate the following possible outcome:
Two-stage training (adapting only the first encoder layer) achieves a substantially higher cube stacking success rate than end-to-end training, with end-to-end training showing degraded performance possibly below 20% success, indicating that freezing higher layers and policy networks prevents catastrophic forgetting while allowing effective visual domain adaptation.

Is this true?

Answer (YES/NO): NO